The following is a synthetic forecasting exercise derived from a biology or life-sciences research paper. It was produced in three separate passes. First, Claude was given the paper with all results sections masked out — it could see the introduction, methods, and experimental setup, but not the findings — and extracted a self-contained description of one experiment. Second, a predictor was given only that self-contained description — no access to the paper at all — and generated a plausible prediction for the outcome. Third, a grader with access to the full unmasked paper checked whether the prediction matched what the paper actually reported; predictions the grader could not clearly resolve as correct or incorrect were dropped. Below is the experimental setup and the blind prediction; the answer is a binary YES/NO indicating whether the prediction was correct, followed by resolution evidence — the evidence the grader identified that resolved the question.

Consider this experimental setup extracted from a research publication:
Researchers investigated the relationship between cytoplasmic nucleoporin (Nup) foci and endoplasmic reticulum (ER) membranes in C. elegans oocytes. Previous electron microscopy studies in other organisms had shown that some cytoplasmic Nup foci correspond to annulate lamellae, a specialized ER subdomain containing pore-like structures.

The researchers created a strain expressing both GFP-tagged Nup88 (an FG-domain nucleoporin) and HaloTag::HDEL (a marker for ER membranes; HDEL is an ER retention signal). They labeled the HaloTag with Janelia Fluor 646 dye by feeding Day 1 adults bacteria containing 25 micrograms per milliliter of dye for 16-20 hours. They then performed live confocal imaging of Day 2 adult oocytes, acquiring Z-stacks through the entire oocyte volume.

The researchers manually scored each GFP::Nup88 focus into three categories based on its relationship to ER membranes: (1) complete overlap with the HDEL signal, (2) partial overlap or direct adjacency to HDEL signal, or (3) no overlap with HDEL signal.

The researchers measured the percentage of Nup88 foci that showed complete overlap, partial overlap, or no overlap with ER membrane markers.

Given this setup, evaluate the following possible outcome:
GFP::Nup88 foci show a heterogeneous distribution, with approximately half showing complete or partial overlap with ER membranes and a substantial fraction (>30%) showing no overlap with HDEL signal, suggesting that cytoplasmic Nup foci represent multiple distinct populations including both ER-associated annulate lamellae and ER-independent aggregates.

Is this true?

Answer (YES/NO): NO